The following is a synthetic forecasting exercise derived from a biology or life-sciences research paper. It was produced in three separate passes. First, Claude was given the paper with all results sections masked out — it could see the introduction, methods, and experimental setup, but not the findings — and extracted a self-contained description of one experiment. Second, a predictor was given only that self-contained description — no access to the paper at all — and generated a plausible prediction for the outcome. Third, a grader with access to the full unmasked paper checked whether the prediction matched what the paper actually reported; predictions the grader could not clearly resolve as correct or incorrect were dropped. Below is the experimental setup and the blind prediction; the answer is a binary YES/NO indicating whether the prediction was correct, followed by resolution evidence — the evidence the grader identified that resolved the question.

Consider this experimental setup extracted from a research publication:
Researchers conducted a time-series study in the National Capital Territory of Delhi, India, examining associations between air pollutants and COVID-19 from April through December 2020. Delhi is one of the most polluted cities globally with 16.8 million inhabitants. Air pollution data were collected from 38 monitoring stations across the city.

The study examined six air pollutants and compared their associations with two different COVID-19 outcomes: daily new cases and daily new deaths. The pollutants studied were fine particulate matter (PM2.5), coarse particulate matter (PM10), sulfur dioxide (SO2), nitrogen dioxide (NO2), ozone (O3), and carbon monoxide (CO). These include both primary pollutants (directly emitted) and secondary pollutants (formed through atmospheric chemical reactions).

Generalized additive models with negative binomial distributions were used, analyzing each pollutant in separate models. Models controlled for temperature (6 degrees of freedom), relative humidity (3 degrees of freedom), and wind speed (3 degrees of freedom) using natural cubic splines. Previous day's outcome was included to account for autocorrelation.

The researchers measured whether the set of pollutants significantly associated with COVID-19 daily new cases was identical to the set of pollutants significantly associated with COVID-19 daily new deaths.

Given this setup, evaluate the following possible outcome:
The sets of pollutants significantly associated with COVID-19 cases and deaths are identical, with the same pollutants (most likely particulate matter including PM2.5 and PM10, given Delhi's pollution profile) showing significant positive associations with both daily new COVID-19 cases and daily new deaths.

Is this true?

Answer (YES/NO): NO